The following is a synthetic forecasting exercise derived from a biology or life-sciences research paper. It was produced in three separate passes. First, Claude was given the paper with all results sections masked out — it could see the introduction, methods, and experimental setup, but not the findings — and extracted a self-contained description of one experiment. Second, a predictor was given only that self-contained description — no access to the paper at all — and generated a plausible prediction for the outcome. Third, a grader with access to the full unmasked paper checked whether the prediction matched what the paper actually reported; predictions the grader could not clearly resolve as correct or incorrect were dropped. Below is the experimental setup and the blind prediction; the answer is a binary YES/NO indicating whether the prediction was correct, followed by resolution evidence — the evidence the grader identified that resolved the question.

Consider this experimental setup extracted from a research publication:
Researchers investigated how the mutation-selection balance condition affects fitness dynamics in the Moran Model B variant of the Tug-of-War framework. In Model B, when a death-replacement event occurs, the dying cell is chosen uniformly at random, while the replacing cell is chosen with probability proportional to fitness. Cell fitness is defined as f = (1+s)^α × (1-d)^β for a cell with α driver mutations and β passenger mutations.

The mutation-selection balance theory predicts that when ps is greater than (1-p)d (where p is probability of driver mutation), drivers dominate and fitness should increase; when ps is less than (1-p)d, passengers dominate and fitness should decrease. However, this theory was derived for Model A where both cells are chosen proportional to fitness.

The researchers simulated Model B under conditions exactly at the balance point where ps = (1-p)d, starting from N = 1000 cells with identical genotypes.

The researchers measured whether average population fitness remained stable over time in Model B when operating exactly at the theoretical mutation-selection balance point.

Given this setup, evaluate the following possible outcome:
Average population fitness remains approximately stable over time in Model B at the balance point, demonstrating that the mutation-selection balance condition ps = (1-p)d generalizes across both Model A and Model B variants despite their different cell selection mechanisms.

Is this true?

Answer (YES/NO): NO